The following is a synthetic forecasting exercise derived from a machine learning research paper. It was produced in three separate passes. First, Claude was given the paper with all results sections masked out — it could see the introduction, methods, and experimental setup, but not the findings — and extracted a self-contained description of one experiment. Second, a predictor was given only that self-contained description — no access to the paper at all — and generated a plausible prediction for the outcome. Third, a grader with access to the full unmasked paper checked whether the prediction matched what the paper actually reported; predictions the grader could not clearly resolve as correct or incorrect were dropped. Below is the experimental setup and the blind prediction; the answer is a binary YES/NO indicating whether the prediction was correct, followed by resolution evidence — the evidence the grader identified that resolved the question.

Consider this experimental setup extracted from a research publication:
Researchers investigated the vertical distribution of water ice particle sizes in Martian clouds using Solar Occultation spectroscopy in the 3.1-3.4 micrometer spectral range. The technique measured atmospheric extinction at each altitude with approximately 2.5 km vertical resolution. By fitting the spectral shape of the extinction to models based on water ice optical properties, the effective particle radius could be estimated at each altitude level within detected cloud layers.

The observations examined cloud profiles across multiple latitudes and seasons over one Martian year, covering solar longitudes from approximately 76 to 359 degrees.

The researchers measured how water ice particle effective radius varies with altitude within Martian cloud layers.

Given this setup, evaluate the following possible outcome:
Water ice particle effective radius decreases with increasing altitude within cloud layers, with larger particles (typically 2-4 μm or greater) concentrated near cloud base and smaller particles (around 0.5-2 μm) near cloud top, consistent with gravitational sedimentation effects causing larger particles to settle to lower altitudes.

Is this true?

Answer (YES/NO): NO